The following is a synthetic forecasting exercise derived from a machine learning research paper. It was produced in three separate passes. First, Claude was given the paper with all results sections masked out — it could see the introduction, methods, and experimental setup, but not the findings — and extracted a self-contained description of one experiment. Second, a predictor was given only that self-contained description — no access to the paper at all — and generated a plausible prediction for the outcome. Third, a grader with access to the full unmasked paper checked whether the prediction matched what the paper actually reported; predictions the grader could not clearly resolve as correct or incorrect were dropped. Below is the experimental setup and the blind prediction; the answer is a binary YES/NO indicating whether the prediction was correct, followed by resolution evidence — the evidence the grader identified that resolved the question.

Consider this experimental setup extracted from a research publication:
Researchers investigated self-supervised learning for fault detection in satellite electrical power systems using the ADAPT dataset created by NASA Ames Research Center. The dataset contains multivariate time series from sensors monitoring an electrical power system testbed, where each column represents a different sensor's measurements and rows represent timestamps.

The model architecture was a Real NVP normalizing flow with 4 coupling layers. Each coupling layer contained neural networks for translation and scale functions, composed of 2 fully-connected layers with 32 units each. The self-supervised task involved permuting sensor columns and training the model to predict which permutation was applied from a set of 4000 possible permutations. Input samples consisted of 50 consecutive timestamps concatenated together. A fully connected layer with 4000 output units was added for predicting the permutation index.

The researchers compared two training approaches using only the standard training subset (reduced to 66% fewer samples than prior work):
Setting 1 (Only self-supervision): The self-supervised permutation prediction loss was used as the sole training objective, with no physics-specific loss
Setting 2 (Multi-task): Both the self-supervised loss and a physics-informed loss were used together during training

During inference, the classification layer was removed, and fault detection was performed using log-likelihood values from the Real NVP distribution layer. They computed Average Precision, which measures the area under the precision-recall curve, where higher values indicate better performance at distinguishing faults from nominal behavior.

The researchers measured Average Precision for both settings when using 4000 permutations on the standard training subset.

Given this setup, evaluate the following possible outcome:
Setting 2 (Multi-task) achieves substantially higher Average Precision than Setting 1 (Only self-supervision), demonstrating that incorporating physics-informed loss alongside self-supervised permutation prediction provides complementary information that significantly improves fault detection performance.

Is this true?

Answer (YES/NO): YES